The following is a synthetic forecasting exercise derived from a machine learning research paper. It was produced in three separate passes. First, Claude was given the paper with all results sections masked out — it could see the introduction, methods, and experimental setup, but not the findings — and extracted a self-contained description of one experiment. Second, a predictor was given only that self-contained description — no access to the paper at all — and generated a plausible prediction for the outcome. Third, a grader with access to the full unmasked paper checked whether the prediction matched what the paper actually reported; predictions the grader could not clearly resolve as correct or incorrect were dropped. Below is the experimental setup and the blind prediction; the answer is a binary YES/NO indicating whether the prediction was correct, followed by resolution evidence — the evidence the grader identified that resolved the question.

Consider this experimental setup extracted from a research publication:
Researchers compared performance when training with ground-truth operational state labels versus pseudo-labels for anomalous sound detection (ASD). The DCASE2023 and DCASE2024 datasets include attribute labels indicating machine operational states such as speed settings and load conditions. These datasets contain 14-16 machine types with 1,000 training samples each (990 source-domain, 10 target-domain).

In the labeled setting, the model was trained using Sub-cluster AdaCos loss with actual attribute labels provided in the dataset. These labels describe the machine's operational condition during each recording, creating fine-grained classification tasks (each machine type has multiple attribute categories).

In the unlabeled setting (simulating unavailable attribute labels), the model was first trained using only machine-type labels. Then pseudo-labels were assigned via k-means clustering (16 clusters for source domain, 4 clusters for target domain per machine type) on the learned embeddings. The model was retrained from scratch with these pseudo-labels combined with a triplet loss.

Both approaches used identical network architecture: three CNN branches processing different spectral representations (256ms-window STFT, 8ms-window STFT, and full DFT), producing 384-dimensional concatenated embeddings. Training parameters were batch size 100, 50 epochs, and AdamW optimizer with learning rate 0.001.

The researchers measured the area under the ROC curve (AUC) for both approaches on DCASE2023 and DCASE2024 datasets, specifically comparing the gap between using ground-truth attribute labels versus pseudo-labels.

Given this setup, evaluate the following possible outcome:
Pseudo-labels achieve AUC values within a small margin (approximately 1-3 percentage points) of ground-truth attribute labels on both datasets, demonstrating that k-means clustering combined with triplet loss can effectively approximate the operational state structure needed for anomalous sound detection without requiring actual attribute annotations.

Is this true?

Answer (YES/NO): NO